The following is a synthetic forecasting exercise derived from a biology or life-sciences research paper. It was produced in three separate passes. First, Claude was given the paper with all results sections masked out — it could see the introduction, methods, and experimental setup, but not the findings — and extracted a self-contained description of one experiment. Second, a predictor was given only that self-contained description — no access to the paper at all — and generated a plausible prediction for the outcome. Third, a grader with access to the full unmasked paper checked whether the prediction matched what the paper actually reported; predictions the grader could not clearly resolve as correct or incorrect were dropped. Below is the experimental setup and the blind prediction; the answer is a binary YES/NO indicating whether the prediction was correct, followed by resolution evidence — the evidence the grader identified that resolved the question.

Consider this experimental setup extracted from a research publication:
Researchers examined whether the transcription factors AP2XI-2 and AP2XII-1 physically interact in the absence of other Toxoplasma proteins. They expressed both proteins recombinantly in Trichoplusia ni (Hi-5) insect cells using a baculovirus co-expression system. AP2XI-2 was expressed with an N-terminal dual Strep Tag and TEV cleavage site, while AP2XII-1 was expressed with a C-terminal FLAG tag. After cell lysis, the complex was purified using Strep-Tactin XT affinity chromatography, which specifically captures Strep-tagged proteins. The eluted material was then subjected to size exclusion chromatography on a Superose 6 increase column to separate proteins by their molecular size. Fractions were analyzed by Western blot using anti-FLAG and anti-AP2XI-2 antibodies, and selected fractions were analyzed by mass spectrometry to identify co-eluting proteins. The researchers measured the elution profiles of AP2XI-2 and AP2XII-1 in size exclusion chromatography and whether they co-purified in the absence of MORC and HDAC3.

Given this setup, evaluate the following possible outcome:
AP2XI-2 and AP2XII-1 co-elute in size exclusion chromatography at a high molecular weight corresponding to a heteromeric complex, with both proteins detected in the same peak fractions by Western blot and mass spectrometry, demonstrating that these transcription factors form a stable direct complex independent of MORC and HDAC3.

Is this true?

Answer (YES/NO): YES